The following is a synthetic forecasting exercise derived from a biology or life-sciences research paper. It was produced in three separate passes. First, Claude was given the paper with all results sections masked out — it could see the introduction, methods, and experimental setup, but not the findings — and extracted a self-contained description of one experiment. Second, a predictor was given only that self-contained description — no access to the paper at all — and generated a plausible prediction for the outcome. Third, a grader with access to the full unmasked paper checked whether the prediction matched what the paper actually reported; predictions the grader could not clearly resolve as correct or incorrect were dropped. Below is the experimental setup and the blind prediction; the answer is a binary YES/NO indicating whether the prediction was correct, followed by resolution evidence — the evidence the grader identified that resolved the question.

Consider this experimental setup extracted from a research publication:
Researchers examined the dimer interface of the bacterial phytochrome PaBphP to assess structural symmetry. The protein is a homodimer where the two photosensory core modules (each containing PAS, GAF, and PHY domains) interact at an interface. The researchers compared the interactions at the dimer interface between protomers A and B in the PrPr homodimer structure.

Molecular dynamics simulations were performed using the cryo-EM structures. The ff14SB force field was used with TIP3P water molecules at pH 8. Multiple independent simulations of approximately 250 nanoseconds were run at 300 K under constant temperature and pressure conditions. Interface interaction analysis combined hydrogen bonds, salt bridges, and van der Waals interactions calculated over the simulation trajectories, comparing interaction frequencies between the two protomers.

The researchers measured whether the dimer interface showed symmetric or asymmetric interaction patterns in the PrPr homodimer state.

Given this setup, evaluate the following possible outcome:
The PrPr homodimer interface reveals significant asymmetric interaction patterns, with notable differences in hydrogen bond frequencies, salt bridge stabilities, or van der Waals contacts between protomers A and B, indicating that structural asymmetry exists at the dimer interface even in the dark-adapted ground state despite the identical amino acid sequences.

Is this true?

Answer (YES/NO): YES